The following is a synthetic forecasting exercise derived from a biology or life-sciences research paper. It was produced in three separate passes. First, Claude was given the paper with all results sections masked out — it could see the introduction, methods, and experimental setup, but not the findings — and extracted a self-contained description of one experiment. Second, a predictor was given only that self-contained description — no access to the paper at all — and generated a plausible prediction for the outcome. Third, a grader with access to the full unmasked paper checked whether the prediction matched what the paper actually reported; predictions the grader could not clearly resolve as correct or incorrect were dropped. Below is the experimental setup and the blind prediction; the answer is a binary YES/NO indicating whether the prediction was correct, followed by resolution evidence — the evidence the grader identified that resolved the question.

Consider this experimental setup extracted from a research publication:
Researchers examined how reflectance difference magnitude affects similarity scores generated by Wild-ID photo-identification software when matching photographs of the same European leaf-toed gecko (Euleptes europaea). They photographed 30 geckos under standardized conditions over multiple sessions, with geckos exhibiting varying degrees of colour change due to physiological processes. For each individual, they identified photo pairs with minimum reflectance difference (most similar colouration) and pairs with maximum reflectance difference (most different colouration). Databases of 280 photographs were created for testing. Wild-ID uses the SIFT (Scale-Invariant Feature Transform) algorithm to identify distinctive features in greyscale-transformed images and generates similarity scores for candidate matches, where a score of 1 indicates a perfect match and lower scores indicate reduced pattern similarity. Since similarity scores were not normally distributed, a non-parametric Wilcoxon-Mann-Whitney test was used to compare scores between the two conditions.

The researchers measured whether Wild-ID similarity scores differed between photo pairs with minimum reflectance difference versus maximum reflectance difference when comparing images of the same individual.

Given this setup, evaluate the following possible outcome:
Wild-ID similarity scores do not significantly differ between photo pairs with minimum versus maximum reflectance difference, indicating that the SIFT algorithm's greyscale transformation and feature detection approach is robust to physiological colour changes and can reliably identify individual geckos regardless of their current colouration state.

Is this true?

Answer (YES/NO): NO